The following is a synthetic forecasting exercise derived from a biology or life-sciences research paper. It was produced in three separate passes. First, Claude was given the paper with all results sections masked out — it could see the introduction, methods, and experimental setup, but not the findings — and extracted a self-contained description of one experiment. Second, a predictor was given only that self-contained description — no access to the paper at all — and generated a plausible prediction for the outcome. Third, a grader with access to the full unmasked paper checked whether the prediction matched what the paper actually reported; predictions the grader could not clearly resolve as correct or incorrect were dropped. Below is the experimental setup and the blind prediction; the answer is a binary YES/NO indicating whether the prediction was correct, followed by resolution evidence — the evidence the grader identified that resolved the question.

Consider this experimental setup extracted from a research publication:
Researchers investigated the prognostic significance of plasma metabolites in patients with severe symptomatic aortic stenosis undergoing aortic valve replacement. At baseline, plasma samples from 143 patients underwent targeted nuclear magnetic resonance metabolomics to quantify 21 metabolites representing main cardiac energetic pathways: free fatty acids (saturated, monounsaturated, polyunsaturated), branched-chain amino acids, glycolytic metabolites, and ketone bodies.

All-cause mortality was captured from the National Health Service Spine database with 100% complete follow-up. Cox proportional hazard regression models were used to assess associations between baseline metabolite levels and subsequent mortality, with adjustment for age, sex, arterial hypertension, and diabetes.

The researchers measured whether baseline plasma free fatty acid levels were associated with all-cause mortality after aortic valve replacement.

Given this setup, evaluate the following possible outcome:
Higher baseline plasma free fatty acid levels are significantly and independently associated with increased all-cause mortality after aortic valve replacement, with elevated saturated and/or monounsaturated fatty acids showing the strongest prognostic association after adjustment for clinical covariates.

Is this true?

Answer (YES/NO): NO